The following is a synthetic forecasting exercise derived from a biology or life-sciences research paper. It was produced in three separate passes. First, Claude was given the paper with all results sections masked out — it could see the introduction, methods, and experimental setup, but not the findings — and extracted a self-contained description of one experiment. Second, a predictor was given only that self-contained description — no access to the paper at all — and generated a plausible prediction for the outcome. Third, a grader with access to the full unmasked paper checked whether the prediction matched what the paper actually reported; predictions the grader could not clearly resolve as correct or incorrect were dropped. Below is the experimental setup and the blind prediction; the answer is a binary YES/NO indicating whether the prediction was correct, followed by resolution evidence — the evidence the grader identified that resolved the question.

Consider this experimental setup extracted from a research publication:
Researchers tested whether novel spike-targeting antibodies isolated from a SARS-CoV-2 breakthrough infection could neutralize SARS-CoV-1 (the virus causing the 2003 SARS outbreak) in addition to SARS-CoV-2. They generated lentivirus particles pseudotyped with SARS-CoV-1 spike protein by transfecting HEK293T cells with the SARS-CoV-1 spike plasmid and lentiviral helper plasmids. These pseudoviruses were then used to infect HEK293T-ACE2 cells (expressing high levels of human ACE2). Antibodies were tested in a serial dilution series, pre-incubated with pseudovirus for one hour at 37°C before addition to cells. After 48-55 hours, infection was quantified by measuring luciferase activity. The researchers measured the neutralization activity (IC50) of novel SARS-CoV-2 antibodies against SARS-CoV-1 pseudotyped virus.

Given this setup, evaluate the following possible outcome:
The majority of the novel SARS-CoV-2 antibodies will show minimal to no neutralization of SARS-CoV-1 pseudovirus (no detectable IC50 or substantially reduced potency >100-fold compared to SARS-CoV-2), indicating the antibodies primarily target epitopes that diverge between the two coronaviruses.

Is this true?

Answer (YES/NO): YES